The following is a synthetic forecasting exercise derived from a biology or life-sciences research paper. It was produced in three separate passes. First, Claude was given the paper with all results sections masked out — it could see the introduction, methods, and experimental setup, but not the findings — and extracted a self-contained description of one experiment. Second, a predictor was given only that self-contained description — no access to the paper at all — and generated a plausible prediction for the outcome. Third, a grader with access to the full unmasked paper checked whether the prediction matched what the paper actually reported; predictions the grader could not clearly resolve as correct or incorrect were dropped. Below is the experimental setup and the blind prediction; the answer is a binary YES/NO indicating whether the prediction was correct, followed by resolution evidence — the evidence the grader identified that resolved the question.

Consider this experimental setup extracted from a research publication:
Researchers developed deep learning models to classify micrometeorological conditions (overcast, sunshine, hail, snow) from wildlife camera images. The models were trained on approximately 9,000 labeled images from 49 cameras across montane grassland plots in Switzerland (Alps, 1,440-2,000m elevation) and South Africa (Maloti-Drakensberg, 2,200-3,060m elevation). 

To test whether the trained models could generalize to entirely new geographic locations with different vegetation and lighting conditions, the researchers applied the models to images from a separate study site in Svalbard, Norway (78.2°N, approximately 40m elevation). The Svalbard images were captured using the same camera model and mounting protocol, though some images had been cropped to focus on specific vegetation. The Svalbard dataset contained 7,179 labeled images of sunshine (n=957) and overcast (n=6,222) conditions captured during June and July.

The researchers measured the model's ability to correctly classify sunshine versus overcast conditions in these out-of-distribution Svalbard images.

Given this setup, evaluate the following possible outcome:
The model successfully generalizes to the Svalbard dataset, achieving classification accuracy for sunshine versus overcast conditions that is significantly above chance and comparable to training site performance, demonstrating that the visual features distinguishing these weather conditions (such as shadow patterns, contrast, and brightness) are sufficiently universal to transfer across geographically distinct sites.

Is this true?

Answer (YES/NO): NO